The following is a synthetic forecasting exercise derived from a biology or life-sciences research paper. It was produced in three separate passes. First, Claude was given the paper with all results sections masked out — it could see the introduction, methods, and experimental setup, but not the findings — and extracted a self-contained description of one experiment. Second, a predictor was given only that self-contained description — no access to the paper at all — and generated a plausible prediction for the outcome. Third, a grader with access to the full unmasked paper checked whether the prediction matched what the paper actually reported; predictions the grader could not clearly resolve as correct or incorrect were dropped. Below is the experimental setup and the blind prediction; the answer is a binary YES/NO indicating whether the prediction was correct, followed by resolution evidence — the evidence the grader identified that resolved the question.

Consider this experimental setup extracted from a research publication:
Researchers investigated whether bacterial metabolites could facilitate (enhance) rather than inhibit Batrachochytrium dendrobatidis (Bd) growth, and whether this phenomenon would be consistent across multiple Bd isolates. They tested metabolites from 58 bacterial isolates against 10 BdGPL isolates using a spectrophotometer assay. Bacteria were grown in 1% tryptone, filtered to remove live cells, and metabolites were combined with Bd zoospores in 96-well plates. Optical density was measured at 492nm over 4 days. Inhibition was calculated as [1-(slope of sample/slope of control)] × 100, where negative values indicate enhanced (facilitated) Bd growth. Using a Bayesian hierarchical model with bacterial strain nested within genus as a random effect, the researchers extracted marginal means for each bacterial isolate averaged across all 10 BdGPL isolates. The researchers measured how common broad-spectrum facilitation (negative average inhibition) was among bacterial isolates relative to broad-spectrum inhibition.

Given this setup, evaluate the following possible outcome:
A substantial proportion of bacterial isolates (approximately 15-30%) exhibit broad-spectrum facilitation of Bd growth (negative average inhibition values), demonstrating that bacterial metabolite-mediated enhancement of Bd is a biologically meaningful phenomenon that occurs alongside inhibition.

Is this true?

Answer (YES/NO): NO